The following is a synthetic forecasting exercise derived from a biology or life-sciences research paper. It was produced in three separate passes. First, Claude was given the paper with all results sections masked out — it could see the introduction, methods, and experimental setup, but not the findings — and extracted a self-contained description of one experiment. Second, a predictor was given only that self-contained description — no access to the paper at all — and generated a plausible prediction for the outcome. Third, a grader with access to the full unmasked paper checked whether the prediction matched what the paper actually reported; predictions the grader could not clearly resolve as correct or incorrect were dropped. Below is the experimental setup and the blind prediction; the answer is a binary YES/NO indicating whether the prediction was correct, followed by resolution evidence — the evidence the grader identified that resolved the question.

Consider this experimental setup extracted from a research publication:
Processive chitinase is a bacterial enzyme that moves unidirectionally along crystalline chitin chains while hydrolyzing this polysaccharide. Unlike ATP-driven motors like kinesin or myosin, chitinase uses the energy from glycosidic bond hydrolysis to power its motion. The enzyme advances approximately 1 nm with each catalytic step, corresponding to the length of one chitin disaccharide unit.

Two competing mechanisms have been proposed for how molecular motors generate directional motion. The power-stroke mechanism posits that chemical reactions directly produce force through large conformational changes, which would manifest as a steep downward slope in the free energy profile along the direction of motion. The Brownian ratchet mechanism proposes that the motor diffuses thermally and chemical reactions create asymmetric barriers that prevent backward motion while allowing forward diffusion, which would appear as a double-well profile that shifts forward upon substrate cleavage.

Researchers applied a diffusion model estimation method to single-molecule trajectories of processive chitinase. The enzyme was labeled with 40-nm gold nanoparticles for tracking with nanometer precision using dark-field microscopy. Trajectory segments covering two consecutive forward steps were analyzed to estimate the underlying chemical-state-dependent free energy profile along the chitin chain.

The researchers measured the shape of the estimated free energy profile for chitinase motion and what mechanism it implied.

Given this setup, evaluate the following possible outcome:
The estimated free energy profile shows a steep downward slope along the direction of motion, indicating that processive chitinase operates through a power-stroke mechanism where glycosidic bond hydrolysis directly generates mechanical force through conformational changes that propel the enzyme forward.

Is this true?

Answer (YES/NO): NO